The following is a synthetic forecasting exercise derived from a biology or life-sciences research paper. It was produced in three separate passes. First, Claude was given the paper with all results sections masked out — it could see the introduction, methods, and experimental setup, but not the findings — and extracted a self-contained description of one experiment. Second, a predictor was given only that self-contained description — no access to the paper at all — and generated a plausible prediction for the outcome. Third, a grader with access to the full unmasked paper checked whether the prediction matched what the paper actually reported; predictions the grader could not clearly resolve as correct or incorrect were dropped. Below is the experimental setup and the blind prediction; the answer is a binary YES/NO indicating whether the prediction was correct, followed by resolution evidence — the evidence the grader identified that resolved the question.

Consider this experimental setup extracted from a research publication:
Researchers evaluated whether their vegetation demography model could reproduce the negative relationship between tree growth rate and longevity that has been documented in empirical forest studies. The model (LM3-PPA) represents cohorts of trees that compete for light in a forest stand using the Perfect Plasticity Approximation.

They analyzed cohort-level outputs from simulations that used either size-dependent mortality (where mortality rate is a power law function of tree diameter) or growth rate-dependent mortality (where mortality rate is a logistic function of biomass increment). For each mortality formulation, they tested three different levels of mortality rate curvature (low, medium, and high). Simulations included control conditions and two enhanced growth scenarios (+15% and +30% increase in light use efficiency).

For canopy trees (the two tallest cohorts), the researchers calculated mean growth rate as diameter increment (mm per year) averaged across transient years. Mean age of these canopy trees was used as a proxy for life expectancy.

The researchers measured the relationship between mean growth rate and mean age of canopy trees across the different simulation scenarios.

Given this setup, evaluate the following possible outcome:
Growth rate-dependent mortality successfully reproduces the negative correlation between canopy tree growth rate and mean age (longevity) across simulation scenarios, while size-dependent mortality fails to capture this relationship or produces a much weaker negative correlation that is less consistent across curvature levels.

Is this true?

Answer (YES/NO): NO